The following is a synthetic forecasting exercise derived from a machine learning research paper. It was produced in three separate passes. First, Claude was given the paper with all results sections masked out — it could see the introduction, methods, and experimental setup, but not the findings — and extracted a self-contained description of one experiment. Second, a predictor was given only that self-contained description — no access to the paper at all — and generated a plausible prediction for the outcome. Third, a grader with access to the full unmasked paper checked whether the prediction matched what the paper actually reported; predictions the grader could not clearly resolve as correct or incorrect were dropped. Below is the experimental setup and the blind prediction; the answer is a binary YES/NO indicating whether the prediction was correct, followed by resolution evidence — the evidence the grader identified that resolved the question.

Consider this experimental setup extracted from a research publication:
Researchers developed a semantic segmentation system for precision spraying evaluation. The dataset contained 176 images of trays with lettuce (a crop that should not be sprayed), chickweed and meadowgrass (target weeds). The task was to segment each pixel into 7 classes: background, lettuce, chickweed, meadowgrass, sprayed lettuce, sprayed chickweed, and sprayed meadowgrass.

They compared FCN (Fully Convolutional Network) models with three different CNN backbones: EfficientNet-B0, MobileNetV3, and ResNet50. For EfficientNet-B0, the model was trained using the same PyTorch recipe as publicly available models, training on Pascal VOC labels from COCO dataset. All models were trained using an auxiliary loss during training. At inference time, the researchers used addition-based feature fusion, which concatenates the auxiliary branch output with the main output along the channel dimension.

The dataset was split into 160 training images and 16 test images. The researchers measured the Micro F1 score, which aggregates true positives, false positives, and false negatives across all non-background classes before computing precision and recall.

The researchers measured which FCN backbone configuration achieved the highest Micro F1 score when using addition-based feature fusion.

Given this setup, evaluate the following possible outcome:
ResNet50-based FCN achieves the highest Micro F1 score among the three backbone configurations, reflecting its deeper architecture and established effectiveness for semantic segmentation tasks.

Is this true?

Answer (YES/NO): NO